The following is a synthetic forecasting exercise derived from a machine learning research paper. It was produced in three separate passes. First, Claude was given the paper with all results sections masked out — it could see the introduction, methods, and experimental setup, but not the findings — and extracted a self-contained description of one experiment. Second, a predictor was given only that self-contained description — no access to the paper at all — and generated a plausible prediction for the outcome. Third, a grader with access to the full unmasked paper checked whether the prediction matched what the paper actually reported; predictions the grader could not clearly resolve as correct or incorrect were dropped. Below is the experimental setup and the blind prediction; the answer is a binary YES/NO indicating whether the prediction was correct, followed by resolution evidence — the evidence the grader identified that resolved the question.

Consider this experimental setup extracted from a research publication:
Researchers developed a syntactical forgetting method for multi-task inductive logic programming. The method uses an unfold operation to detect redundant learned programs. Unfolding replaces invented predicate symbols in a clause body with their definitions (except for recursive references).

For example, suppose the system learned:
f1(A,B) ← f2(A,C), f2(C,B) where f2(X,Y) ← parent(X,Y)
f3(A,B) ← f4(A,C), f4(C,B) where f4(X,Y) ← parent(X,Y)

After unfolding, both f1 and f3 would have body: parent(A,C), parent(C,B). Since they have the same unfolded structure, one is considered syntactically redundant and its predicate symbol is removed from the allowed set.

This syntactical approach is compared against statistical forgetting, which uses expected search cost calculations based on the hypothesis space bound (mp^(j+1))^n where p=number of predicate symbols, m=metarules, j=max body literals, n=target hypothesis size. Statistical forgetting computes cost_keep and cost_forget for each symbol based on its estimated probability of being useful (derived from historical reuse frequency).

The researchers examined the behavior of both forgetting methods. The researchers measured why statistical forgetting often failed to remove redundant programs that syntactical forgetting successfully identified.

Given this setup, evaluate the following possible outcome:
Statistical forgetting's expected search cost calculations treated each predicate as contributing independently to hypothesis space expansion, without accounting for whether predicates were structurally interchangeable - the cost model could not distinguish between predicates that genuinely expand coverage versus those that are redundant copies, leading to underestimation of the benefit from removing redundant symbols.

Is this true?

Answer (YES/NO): NO